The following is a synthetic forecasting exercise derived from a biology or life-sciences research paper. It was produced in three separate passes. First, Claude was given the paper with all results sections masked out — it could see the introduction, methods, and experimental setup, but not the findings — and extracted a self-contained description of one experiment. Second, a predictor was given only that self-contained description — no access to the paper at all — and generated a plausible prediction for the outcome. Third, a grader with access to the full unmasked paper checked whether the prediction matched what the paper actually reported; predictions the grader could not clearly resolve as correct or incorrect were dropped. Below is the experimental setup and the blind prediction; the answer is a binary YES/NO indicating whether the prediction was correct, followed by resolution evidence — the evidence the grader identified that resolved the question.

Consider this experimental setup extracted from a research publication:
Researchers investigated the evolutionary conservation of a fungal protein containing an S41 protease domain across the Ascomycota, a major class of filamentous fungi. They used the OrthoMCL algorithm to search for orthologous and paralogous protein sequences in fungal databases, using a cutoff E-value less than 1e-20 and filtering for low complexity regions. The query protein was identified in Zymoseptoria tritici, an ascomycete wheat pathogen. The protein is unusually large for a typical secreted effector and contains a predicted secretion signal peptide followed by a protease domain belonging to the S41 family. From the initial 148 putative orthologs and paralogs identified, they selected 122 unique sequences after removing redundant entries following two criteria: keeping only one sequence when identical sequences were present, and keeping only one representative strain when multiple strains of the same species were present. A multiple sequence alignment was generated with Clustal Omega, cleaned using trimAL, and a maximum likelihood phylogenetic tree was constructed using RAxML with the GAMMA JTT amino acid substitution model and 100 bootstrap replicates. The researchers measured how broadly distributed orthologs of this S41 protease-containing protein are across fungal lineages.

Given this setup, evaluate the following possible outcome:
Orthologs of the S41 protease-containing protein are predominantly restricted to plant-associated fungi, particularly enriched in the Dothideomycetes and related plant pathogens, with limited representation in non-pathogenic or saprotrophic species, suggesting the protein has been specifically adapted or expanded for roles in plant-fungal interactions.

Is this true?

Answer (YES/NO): NO